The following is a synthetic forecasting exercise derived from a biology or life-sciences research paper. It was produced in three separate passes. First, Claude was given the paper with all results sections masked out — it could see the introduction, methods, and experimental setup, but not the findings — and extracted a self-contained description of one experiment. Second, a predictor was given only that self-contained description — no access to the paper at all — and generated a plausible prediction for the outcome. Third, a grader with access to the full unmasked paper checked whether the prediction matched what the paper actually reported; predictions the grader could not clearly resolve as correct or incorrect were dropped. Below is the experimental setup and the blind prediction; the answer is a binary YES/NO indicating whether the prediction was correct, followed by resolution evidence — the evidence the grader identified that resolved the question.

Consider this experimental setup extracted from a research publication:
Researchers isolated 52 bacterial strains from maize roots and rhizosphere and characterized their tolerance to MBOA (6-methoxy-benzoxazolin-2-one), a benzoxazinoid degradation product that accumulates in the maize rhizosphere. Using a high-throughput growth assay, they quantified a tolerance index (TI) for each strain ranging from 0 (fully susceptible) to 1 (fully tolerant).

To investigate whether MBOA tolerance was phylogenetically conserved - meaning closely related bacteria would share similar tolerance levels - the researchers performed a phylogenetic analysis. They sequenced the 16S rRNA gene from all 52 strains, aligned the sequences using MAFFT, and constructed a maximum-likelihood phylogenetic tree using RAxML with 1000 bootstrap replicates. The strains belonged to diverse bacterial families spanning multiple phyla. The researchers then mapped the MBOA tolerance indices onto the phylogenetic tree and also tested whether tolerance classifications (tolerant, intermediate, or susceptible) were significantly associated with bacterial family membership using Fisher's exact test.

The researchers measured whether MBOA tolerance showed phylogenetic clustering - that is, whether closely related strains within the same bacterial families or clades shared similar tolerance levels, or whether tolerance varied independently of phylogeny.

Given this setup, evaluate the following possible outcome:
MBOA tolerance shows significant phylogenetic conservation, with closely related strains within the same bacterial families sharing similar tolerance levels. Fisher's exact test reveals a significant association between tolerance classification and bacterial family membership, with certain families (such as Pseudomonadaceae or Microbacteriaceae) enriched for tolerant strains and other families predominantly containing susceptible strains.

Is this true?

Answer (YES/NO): YES